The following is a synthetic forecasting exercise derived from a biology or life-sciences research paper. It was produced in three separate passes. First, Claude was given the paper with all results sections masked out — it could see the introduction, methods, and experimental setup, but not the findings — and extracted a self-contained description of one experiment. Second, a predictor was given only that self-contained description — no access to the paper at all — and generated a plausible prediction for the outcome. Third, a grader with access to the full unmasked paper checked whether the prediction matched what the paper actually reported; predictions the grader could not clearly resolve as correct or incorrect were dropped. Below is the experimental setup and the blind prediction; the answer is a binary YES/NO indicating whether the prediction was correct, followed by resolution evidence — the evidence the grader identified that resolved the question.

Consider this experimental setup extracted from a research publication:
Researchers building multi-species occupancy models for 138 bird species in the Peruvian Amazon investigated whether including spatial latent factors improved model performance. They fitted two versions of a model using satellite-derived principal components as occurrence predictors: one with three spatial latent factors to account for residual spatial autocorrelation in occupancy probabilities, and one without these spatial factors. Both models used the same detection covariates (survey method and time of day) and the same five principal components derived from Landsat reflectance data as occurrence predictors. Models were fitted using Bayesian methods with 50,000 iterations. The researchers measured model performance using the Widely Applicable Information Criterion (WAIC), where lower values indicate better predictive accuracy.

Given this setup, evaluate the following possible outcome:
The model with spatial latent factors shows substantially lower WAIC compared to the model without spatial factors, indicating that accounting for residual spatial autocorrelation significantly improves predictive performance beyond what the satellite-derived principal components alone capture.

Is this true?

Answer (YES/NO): YES